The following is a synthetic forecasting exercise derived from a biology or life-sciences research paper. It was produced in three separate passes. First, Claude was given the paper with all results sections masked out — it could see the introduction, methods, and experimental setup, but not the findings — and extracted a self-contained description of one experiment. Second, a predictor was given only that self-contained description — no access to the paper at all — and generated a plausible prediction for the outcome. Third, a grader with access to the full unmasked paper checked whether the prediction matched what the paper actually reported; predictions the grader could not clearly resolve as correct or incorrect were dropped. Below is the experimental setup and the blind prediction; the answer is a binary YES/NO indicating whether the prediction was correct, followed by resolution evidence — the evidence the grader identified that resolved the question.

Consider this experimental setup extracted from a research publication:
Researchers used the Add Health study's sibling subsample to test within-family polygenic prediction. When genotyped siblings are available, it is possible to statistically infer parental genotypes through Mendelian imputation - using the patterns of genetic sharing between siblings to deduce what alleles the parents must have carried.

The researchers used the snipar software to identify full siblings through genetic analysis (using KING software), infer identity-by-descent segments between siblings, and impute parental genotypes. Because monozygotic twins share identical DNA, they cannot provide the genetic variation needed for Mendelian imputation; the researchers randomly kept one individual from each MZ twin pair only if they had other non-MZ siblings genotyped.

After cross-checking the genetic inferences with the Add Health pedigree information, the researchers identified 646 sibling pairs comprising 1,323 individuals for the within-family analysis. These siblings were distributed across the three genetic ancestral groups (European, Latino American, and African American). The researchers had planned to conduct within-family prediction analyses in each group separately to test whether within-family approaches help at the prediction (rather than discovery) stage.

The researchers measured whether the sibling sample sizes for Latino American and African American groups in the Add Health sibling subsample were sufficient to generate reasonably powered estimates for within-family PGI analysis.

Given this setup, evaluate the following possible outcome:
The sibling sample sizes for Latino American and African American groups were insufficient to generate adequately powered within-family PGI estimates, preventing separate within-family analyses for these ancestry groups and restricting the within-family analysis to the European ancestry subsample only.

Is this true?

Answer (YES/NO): YES